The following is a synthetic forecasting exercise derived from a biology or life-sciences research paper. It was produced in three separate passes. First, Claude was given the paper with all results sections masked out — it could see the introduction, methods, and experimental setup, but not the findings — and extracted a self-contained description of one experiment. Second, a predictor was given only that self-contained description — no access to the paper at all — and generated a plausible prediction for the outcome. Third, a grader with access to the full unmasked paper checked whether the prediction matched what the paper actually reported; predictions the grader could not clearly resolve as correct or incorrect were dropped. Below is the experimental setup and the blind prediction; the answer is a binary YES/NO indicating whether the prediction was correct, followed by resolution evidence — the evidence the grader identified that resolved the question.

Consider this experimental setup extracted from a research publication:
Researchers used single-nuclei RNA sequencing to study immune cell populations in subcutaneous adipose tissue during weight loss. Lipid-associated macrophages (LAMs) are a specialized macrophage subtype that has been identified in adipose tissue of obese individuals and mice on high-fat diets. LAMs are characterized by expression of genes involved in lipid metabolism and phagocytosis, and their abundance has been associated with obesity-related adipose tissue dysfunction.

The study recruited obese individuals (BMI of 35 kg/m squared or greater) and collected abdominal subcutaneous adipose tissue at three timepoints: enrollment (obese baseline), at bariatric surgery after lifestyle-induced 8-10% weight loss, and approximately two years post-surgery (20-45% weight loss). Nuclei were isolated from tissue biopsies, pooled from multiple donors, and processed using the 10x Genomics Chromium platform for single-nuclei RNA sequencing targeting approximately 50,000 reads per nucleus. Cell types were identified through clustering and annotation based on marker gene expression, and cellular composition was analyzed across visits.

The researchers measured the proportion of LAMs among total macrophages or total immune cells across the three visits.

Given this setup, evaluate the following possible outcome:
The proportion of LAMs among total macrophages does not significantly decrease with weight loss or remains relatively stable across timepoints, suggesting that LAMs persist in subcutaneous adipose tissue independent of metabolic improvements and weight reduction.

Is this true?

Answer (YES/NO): NO